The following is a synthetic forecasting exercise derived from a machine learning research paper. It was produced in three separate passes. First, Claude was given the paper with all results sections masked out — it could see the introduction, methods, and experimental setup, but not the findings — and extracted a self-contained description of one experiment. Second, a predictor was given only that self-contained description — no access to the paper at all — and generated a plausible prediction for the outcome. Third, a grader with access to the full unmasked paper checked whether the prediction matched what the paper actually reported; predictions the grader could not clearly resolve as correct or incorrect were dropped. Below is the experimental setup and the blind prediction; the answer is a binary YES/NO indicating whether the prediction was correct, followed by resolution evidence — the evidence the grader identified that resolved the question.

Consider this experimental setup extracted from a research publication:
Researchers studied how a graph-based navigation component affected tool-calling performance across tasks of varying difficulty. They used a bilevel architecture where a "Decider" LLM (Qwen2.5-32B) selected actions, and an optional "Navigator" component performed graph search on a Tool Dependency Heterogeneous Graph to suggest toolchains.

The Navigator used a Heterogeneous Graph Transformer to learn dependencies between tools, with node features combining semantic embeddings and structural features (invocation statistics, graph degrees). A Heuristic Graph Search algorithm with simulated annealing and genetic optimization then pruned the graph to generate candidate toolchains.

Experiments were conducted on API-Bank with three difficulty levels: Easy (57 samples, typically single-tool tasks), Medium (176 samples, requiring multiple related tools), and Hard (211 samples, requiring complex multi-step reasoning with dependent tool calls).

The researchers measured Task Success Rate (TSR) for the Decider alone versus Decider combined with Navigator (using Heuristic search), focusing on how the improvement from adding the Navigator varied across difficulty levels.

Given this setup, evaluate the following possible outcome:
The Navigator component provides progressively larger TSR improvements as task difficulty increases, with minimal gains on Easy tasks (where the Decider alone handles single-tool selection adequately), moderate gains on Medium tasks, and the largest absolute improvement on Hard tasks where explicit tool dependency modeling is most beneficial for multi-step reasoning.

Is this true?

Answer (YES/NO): NO